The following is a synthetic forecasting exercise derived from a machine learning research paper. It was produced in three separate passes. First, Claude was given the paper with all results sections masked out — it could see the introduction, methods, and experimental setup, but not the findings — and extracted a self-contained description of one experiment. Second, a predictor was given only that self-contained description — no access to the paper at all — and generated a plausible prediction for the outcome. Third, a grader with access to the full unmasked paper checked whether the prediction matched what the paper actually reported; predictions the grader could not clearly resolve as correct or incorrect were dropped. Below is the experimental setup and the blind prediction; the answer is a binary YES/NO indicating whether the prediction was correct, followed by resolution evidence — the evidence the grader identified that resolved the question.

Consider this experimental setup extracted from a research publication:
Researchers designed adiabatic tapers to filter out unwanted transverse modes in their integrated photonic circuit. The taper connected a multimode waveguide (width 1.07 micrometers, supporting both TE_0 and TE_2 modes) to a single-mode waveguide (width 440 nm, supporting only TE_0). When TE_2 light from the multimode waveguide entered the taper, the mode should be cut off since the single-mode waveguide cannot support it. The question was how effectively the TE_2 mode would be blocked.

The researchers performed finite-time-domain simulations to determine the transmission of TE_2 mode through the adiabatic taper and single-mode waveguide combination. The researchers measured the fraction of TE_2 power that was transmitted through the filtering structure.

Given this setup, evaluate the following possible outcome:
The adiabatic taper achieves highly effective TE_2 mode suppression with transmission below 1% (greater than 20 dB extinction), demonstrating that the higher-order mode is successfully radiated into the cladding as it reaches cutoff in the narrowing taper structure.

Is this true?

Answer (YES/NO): YES